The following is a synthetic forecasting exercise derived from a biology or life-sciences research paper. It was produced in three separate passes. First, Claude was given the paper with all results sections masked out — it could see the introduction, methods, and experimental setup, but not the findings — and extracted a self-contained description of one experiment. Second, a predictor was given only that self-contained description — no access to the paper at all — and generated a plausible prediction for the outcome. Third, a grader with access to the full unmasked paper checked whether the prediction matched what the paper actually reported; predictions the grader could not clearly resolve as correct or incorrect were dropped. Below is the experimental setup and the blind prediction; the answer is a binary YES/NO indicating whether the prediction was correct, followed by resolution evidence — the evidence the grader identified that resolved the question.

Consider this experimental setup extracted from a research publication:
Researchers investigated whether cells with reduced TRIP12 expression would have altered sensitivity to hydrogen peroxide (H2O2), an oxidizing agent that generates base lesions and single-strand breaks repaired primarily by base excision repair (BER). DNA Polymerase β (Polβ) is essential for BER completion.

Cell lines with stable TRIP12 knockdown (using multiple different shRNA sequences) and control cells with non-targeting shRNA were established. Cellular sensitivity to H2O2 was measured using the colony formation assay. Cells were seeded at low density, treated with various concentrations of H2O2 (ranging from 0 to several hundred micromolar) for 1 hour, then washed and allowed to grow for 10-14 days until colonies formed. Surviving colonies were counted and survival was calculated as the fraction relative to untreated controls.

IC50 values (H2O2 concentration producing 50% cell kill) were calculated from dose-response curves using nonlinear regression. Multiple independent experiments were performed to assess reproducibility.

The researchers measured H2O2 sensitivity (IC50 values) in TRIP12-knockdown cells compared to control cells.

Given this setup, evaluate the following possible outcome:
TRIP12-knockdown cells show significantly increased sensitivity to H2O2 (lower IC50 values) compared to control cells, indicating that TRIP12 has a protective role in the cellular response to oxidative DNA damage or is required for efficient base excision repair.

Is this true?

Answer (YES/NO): NO